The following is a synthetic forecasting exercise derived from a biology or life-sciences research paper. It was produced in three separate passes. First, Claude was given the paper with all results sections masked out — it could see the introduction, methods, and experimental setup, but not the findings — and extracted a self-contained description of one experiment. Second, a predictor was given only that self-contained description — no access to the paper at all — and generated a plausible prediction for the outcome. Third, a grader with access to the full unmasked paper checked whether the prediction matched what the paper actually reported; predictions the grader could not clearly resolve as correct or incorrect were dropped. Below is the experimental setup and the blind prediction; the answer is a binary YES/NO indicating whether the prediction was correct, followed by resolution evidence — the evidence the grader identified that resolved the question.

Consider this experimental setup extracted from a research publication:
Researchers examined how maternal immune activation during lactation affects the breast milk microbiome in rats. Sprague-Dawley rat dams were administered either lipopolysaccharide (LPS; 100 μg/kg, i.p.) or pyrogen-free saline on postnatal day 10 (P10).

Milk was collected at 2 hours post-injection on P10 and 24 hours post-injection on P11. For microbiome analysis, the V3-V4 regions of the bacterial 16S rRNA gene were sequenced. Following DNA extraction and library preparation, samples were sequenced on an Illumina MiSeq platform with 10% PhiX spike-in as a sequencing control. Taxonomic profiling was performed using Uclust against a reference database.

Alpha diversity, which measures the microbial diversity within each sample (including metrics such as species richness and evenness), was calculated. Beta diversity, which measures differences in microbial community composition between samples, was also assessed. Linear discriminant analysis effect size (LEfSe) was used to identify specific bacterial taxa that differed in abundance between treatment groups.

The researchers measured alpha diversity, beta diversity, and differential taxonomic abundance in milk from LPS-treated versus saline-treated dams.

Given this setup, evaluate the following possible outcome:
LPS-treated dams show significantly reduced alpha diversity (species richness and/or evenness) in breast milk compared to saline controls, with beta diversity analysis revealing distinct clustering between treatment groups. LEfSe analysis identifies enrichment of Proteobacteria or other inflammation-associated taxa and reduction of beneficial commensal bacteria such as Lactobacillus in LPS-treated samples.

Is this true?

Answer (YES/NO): NO